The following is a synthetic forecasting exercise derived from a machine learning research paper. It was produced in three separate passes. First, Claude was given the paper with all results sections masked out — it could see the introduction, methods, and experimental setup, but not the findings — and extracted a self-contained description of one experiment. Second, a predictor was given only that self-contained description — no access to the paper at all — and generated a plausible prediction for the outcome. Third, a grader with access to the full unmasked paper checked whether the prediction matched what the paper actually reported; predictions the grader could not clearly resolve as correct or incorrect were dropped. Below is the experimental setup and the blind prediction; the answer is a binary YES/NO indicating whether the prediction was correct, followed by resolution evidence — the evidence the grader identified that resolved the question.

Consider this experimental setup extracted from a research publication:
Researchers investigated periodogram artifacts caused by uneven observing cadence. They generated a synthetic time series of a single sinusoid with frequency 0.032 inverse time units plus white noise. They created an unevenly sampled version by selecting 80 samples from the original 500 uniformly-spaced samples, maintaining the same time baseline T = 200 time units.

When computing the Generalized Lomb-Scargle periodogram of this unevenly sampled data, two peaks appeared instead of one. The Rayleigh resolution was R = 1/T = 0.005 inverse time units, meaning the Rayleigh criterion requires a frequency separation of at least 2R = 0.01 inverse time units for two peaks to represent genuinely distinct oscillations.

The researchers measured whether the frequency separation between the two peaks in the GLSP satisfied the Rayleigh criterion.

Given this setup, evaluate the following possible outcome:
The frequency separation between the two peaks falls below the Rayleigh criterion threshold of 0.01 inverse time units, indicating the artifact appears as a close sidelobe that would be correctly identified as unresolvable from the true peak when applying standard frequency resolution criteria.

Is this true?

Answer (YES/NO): YES